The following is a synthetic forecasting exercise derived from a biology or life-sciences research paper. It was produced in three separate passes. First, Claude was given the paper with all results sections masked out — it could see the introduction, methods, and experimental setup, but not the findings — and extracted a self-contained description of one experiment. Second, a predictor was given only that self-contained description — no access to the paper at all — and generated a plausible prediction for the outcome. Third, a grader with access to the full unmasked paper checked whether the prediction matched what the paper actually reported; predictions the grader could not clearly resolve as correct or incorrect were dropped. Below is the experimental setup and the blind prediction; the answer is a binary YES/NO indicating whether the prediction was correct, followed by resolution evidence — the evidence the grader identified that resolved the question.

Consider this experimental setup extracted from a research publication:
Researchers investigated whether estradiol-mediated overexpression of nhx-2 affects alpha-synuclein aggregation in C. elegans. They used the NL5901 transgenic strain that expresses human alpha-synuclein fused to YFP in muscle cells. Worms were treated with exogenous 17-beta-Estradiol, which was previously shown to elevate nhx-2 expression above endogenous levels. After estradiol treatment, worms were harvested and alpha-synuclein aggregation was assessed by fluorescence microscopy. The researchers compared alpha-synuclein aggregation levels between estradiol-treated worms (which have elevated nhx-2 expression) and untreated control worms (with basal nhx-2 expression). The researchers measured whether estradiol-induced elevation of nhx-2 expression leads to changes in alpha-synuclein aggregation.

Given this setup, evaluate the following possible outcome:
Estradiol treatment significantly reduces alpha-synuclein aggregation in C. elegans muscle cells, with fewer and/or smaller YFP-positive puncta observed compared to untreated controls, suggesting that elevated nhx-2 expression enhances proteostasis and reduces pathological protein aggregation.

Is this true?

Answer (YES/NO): NO